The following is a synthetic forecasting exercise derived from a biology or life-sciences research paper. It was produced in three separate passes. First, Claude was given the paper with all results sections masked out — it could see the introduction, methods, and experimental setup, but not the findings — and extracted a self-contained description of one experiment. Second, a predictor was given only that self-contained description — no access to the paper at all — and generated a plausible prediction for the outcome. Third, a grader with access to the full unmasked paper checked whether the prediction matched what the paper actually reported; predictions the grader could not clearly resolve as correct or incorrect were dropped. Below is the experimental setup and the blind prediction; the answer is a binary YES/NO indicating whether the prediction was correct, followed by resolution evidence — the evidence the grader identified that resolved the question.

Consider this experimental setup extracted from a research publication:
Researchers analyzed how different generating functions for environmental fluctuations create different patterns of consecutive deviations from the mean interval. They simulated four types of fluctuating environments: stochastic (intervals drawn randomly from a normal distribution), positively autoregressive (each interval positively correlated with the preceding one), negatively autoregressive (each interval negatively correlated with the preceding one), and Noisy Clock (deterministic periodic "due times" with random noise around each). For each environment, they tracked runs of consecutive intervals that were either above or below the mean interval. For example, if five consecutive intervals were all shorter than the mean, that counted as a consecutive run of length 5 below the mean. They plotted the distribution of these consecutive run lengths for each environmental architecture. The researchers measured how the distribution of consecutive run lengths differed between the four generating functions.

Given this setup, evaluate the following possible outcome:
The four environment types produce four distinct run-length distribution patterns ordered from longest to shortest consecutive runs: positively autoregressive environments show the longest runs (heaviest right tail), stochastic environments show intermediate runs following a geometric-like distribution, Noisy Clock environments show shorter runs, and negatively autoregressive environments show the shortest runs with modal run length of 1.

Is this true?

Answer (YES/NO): NO